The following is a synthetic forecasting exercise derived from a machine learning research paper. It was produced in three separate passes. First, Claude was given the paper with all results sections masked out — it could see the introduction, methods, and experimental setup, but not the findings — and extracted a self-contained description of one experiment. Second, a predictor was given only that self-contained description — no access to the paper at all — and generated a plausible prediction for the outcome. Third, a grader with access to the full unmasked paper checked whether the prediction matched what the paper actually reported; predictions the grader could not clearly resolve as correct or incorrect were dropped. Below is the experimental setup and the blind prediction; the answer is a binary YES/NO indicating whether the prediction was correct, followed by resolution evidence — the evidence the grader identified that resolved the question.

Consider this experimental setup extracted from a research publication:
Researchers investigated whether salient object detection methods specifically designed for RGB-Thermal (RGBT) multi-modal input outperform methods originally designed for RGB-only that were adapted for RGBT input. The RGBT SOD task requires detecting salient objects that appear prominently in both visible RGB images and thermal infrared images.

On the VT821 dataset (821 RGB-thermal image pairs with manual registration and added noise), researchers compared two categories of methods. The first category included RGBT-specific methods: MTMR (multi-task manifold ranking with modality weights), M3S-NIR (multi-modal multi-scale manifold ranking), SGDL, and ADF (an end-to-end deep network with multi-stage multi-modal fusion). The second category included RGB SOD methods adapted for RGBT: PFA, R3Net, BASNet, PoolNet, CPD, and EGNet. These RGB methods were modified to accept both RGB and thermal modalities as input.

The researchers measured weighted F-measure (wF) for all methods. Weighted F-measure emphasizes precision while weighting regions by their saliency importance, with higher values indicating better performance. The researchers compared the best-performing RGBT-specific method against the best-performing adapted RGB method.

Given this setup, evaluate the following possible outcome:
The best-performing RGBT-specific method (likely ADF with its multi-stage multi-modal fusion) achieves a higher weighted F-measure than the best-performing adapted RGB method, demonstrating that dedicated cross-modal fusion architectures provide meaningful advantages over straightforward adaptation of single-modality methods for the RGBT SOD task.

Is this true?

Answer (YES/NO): NO